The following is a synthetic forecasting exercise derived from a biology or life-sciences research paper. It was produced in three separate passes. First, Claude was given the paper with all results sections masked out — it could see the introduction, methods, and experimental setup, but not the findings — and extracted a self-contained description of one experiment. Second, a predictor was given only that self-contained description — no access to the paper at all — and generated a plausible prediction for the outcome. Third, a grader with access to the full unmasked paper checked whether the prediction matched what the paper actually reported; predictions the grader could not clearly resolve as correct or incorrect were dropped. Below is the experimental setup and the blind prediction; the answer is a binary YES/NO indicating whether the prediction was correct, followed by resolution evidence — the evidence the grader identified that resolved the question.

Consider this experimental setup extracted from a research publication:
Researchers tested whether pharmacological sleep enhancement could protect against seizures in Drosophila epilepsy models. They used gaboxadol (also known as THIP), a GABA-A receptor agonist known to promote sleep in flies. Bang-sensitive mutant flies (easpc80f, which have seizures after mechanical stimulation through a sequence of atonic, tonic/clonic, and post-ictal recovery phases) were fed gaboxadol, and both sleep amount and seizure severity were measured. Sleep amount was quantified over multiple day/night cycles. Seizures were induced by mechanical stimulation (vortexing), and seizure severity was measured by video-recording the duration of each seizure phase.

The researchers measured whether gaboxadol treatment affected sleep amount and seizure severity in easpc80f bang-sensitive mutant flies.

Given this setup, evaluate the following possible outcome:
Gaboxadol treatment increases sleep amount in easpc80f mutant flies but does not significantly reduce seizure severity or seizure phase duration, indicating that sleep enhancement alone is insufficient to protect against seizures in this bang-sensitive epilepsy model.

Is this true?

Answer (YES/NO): NO